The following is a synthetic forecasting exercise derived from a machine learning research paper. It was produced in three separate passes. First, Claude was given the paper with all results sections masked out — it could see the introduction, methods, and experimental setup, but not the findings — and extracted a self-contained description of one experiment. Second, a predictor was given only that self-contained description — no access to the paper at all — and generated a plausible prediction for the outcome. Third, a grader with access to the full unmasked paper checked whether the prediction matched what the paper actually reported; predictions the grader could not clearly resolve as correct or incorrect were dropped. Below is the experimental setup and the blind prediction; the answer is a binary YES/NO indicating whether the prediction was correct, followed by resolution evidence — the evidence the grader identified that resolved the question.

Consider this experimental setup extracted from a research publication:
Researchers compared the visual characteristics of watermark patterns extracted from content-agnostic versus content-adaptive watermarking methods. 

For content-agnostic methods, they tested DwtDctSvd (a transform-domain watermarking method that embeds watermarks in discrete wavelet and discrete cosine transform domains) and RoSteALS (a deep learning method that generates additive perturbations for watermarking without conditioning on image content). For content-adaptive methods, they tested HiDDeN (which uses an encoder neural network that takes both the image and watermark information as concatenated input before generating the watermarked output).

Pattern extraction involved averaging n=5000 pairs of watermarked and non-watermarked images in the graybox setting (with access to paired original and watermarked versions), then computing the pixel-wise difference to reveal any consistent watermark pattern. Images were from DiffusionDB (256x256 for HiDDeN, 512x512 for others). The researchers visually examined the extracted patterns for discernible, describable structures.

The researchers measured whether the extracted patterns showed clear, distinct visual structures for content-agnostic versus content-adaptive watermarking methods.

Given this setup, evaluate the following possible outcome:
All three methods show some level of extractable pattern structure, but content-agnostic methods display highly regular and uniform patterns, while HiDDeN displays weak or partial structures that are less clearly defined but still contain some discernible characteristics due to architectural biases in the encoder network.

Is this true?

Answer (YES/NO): NO